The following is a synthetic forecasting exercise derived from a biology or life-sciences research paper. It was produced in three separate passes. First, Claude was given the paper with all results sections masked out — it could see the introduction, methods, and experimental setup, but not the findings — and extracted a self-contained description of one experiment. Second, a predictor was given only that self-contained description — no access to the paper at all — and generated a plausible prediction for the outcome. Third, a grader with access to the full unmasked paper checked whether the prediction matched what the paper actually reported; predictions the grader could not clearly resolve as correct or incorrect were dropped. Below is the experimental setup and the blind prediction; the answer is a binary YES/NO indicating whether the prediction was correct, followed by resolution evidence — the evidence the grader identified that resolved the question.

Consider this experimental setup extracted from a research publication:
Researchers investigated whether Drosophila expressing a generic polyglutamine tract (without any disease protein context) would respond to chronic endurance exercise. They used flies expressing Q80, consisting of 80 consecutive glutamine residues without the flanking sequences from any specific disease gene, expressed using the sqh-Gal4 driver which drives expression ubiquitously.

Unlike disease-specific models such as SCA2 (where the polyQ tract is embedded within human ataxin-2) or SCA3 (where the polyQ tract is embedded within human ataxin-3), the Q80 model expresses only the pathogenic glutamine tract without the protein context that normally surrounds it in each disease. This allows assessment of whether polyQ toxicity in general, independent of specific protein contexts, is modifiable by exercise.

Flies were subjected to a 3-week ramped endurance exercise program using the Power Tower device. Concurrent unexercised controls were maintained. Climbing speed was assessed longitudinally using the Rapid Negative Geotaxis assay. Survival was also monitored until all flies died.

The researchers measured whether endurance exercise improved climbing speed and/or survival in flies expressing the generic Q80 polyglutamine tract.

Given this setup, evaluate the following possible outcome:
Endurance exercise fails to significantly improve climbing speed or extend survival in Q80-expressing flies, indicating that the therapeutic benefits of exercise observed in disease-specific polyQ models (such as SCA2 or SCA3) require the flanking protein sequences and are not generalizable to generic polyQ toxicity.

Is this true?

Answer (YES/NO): NO